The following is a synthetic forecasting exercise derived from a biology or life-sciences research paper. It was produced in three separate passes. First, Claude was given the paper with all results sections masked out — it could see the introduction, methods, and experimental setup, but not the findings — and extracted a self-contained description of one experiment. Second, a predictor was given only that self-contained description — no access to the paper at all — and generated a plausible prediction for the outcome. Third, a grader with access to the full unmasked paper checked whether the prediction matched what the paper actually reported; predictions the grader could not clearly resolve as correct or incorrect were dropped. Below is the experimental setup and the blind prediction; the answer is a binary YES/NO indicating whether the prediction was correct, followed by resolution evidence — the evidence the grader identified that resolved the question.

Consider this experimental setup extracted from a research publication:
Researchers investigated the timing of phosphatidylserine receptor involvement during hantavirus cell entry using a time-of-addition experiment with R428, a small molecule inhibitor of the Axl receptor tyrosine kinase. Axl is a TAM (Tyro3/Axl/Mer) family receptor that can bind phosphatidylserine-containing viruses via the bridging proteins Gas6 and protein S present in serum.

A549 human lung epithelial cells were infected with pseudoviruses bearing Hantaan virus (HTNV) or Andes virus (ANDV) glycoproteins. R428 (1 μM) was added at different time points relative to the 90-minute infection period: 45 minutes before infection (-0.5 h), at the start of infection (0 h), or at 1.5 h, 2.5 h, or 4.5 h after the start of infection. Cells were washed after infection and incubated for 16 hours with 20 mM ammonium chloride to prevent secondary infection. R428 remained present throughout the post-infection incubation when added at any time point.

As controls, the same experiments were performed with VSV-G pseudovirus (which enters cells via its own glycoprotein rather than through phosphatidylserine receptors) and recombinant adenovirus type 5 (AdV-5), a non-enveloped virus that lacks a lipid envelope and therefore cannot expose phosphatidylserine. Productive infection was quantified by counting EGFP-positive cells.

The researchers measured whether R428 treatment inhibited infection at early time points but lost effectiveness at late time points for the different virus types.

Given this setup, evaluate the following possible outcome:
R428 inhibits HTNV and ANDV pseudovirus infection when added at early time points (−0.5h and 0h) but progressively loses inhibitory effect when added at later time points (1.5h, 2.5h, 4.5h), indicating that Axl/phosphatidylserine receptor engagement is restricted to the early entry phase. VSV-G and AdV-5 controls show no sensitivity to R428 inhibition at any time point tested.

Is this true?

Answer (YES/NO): NO